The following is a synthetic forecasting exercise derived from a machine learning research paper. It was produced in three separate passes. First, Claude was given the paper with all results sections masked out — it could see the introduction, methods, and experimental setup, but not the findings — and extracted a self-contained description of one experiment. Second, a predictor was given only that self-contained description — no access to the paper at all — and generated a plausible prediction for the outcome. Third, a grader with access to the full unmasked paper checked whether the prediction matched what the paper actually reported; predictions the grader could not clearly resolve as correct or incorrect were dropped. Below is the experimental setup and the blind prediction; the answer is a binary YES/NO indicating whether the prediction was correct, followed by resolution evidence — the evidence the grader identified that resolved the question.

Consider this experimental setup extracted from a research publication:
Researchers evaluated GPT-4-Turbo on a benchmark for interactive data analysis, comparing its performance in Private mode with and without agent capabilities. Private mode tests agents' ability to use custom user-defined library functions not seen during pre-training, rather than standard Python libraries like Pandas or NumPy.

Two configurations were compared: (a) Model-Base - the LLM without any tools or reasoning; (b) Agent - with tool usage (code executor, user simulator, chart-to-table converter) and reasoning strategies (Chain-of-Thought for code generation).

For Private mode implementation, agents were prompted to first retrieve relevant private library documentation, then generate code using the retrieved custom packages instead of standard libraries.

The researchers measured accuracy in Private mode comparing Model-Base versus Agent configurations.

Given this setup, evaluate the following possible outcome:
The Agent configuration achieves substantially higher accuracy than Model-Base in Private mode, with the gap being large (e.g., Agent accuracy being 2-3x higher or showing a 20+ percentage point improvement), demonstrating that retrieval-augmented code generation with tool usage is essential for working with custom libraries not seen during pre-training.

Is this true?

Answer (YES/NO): NO